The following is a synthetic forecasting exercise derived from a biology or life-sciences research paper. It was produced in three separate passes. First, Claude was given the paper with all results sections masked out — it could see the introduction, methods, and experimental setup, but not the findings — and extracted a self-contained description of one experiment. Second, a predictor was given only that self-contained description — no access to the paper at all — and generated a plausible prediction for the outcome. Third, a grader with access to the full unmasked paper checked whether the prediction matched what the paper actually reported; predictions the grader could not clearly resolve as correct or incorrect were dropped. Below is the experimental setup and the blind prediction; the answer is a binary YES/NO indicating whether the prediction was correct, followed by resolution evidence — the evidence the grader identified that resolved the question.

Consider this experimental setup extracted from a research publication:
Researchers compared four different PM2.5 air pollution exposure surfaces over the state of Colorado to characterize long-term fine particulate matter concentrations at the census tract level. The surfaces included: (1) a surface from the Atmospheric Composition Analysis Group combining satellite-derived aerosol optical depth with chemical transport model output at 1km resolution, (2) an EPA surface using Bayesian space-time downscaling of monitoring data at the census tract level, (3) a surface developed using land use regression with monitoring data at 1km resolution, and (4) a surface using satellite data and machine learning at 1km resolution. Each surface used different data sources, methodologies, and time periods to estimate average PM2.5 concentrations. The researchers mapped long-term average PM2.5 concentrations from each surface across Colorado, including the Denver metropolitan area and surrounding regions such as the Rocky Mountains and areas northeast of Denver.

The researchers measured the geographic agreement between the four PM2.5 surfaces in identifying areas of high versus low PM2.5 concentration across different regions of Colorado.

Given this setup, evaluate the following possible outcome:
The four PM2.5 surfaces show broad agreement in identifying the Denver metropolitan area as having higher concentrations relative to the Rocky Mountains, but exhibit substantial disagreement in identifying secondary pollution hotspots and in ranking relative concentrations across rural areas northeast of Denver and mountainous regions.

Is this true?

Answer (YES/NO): YES